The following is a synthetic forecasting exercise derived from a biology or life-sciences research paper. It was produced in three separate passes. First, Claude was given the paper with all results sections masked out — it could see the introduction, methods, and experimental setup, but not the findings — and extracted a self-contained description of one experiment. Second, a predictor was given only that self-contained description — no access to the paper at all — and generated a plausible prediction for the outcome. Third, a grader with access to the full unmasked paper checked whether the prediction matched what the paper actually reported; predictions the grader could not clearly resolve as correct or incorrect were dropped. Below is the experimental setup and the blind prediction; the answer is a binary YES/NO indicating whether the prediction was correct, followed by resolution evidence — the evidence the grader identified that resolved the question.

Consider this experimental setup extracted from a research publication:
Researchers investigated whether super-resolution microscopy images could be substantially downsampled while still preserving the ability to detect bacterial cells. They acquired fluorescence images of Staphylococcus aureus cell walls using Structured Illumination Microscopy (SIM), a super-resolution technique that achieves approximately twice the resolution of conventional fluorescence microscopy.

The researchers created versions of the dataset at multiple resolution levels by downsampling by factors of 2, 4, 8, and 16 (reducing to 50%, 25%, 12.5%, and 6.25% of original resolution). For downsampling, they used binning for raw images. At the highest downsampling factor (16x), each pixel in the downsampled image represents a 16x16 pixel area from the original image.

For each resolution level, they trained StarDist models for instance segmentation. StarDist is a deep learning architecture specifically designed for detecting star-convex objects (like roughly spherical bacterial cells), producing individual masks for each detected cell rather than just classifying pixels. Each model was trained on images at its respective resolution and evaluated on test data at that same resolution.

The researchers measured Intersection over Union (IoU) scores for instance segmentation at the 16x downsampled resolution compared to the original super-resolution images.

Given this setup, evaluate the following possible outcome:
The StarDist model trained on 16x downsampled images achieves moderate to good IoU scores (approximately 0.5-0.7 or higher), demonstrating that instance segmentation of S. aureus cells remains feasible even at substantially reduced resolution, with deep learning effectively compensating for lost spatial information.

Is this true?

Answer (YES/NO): YES